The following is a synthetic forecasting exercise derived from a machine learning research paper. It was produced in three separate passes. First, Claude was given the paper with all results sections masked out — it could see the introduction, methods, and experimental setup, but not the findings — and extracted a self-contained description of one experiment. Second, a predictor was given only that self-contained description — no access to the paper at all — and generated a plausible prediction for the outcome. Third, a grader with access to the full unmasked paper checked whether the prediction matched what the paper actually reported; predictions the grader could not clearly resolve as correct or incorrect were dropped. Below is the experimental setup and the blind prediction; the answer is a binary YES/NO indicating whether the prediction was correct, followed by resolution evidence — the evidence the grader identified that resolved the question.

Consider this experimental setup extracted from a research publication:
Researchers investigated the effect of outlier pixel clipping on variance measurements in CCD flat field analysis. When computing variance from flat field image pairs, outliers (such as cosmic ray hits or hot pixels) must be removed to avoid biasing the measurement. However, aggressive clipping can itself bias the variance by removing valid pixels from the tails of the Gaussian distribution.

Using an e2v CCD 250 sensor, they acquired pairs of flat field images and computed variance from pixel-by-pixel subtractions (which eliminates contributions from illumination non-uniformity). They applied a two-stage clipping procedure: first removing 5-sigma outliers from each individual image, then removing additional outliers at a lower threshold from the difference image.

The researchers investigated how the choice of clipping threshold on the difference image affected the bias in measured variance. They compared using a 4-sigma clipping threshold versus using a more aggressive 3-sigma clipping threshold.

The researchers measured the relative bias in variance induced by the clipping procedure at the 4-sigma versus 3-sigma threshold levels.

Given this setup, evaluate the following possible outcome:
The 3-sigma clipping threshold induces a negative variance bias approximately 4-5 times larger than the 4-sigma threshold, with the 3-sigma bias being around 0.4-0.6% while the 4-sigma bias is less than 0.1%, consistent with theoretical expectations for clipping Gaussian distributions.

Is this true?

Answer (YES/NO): NO